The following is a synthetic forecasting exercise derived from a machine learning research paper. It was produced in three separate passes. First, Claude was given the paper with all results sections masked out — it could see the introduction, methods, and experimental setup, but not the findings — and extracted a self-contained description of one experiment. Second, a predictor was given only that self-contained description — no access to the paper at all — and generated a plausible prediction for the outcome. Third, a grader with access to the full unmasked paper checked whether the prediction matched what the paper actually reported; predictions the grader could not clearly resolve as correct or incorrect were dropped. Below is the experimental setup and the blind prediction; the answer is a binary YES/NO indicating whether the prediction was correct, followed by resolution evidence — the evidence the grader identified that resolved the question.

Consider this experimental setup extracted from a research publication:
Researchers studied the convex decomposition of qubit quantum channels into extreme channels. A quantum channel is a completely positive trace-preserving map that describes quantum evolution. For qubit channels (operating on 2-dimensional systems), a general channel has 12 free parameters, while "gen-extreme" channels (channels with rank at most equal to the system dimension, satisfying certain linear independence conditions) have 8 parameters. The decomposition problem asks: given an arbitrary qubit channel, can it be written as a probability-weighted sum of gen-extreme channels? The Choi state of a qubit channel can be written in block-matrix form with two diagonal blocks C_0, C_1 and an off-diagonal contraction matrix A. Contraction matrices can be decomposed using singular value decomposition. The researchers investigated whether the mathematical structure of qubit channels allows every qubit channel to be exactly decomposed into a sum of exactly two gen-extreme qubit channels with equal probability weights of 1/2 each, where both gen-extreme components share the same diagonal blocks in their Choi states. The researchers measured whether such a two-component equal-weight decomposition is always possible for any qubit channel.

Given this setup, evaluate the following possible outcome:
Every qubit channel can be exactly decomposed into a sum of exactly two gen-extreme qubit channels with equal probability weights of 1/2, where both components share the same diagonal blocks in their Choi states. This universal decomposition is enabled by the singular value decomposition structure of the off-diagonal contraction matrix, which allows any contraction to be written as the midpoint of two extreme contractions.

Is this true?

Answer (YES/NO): YES